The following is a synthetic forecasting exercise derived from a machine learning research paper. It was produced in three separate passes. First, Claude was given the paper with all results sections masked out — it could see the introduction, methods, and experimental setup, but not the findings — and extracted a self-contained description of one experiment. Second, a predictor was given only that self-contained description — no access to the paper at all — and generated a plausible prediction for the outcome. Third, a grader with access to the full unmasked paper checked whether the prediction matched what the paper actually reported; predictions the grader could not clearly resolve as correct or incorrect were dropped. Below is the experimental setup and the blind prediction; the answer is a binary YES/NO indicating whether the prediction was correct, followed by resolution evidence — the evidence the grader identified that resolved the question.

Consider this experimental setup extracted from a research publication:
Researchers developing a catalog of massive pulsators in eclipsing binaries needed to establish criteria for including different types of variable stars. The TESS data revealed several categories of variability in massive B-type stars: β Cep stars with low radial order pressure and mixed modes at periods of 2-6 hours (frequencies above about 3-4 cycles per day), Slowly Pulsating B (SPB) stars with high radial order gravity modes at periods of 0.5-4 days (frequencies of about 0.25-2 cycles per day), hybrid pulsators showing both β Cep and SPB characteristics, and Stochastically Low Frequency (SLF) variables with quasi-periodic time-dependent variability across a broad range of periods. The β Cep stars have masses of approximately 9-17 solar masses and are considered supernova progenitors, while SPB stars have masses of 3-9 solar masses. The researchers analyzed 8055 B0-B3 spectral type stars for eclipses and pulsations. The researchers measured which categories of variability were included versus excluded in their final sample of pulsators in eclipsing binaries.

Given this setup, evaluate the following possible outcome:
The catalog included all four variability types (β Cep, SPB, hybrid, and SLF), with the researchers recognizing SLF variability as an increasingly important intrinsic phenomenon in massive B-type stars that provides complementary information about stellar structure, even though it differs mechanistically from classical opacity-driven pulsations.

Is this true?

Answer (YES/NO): NO